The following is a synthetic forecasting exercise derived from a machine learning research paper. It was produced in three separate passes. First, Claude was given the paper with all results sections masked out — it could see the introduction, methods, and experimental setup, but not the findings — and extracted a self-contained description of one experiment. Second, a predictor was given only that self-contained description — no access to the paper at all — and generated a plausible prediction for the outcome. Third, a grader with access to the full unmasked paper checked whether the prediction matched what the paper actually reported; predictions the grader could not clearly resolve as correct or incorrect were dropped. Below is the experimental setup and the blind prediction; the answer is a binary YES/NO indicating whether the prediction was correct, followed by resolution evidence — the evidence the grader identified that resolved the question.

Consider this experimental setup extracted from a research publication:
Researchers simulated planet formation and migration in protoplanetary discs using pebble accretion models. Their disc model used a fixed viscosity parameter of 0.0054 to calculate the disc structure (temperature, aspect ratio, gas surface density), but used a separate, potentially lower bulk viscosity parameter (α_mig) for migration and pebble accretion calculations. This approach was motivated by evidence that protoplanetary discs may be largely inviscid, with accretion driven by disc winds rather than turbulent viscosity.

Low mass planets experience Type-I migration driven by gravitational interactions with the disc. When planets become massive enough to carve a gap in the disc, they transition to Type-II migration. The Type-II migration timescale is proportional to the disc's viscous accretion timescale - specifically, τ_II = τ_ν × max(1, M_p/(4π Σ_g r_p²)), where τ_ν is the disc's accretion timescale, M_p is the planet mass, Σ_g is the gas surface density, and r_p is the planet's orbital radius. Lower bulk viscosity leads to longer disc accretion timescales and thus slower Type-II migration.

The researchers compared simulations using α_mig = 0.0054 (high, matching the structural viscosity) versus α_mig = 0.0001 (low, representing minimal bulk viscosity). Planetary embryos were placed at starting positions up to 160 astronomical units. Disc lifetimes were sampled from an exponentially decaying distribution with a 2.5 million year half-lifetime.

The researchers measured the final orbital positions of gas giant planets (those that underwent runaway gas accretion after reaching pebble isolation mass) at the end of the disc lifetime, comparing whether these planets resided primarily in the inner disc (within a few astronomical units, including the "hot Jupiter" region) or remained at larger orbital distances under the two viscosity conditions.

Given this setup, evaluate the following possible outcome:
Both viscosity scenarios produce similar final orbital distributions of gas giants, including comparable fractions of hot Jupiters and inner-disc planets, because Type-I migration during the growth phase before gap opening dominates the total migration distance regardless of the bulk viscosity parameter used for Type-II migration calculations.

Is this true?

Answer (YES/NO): NO